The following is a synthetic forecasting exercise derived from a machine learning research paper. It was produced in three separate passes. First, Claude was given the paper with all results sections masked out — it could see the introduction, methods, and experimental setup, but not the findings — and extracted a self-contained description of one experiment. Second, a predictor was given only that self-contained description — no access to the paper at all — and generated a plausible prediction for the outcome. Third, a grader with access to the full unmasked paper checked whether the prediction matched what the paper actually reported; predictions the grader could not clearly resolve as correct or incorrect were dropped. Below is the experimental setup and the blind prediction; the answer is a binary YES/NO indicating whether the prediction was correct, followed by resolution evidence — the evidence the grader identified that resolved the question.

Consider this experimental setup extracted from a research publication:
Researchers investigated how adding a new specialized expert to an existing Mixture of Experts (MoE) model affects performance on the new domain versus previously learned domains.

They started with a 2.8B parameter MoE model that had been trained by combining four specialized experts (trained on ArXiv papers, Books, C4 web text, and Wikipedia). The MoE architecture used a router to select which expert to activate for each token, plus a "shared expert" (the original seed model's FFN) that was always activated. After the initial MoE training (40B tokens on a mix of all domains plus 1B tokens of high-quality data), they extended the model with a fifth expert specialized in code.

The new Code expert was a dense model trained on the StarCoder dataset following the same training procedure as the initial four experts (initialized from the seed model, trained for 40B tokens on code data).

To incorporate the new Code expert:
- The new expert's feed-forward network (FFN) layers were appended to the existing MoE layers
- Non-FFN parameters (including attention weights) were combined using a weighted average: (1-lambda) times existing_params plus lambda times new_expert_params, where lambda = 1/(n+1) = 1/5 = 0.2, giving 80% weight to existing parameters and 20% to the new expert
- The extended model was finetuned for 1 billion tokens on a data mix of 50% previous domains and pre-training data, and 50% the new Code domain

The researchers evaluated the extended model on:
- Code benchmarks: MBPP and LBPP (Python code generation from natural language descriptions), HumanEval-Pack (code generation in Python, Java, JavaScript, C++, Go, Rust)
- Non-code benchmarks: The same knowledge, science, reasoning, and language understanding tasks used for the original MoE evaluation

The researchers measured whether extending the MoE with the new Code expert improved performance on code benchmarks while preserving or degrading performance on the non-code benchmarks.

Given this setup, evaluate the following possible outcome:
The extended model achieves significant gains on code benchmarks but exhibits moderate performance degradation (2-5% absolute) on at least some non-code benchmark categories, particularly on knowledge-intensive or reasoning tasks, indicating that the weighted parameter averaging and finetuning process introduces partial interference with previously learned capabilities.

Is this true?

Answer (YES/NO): NO